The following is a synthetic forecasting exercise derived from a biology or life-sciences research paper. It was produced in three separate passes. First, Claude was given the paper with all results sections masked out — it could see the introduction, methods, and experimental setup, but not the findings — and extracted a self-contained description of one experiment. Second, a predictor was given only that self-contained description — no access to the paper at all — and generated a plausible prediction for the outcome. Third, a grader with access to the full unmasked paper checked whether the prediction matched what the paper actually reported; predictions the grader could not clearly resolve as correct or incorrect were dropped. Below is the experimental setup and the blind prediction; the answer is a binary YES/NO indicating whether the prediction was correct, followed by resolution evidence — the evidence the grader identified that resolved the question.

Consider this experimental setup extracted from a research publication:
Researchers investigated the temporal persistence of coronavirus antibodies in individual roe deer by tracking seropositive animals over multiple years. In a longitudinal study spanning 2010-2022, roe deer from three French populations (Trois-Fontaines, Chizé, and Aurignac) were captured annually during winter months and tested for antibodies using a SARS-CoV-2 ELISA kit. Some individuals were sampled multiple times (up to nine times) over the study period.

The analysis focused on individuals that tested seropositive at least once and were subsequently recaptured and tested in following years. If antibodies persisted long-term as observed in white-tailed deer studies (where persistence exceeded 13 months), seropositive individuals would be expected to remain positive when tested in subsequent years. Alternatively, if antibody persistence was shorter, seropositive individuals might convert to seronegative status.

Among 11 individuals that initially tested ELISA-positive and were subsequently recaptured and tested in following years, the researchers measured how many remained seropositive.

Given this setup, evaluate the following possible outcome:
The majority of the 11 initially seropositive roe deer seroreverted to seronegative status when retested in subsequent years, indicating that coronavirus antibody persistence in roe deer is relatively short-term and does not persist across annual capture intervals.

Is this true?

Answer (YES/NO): YES